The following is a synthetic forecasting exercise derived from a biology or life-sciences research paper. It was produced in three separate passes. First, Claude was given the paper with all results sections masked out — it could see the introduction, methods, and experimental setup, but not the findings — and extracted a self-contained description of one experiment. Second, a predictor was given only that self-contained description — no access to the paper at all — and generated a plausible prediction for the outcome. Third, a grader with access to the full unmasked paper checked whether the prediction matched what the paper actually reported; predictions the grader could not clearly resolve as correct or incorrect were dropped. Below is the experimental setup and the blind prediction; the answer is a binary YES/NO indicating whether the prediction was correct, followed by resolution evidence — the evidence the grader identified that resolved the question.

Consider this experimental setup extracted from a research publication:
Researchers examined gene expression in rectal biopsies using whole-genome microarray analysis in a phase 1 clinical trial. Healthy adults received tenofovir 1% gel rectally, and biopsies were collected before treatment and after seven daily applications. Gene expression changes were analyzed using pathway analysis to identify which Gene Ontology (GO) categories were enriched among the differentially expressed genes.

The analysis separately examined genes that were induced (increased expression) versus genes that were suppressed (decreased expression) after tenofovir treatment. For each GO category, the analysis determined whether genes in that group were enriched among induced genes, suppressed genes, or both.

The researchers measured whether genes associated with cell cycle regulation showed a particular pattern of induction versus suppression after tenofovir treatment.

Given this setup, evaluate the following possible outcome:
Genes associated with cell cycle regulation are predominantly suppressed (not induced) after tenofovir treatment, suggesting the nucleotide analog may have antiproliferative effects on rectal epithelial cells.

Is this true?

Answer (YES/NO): NO